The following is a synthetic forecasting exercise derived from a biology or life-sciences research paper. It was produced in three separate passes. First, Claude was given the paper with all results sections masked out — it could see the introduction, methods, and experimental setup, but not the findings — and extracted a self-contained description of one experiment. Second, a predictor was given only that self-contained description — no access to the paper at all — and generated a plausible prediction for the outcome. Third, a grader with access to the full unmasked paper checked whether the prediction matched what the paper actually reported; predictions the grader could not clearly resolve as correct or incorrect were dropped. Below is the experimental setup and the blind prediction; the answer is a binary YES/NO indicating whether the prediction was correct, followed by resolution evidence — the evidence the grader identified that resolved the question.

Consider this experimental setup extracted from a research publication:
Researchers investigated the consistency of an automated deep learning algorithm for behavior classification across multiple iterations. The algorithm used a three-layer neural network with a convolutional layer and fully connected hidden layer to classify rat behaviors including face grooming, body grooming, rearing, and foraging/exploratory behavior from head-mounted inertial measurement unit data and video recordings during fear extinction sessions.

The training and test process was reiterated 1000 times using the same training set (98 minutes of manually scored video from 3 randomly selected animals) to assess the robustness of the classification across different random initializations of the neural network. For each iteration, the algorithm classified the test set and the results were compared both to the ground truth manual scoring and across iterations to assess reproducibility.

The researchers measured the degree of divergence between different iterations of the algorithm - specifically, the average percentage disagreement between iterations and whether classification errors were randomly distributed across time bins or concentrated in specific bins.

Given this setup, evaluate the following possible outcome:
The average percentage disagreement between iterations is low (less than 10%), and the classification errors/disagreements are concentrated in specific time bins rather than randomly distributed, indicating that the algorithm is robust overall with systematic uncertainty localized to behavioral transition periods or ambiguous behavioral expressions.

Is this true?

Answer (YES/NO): YES